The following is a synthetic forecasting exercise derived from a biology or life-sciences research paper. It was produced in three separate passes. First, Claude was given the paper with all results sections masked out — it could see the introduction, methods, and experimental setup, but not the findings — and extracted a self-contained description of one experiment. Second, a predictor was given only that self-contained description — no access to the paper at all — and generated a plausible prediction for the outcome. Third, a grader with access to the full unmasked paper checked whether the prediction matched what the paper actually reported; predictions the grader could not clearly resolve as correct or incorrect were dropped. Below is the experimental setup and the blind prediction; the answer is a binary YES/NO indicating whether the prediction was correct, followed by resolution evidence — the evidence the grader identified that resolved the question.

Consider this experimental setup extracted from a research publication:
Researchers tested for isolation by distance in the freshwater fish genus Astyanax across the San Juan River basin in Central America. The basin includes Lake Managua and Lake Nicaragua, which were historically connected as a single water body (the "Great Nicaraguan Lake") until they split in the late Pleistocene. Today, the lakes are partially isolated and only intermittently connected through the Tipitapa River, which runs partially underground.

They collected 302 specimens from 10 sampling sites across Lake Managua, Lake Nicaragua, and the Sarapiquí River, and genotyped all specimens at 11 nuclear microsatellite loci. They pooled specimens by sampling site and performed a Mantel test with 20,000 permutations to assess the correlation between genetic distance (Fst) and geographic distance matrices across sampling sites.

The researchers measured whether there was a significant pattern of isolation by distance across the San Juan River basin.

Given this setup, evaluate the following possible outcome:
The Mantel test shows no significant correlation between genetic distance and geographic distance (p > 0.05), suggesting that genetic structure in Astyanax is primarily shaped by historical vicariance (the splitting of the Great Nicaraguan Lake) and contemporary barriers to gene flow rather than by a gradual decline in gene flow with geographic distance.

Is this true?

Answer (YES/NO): NO